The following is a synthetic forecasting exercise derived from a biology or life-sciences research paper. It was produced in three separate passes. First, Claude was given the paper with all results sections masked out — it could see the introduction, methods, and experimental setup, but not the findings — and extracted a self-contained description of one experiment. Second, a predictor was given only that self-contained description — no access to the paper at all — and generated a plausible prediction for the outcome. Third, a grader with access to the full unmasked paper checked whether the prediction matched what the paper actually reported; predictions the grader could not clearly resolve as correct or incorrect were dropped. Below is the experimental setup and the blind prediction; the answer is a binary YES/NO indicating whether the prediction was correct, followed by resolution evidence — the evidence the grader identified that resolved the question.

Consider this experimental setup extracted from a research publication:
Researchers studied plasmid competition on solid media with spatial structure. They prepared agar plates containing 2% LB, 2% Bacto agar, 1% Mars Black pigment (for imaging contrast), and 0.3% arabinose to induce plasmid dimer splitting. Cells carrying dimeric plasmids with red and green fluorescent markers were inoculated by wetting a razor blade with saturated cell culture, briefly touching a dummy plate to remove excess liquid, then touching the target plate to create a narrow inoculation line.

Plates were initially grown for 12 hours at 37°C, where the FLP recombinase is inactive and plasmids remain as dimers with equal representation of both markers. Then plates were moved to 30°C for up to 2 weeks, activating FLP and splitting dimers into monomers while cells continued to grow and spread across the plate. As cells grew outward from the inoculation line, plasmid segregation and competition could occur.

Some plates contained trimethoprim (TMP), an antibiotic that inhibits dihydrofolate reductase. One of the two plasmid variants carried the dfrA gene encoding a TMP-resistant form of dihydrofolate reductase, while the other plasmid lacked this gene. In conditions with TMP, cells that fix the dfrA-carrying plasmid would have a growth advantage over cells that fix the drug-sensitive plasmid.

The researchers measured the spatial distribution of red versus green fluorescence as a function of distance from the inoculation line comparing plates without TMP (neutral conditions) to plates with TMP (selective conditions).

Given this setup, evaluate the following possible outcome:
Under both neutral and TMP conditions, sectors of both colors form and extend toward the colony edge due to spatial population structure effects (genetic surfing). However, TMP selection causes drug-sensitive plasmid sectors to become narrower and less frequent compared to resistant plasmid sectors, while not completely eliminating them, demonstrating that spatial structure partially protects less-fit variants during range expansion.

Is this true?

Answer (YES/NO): NO